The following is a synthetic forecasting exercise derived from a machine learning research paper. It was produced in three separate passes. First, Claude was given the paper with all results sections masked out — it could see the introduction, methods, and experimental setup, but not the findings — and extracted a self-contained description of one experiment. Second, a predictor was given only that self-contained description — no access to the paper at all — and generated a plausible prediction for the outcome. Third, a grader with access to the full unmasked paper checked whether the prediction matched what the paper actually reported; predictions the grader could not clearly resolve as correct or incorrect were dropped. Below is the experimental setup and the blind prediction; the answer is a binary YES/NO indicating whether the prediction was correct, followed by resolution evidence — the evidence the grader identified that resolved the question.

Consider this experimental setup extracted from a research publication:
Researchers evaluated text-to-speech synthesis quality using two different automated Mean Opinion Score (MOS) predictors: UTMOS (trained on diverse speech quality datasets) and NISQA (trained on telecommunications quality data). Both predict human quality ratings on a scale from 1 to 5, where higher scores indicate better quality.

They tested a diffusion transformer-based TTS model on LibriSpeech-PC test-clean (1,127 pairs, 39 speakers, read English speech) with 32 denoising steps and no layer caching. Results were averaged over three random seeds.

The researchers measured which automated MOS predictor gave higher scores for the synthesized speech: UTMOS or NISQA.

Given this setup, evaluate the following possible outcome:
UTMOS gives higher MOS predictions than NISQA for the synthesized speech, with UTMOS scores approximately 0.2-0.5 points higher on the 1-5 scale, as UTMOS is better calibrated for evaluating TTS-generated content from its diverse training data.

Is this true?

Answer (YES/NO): NO